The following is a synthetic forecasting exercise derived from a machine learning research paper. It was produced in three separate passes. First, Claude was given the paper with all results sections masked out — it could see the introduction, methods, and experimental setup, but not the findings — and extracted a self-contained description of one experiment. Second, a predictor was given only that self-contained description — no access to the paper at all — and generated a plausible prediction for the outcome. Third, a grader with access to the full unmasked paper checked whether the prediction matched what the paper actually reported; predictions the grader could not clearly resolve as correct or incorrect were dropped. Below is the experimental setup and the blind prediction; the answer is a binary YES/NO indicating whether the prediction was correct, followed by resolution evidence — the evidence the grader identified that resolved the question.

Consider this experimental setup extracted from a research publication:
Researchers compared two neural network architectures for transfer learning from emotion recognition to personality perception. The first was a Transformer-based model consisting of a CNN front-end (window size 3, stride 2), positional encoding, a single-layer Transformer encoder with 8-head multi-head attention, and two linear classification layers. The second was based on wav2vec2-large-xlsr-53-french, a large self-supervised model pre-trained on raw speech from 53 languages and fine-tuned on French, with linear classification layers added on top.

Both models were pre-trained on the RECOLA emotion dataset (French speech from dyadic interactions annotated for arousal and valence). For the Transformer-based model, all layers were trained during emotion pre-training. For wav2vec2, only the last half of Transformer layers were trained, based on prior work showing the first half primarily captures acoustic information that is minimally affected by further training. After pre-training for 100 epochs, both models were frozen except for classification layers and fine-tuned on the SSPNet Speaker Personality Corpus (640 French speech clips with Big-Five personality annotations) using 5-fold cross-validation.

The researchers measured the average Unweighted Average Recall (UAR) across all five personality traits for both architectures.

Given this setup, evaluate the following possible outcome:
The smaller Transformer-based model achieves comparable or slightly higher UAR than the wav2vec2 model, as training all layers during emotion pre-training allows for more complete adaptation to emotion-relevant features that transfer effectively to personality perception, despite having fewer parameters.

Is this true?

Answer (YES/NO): NO